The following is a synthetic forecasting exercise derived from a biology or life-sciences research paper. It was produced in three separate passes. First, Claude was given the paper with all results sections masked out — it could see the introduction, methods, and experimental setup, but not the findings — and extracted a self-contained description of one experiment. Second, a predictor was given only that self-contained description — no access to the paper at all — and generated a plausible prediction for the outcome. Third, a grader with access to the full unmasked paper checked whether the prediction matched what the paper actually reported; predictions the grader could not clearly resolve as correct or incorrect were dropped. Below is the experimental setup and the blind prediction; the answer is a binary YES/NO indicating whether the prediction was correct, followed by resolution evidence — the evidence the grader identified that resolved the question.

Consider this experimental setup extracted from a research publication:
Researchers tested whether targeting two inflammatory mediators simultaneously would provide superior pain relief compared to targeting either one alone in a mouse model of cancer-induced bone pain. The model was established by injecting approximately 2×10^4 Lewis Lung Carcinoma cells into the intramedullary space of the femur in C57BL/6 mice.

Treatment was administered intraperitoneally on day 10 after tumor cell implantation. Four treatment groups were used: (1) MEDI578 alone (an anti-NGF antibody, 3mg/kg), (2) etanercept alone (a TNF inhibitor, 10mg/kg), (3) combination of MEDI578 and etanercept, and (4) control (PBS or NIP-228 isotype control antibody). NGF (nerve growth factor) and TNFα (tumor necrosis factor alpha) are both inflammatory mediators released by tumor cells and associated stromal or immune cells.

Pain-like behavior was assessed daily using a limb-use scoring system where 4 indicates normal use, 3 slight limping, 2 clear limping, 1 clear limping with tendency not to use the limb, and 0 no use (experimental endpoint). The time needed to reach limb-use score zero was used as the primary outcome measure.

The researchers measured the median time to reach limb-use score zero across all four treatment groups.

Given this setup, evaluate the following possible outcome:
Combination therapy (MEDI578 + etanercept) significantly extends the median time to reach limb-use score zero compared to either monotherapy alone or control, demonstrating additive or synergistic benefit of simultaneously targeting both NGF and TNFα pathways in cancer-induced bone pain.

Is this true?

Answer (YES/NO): YES